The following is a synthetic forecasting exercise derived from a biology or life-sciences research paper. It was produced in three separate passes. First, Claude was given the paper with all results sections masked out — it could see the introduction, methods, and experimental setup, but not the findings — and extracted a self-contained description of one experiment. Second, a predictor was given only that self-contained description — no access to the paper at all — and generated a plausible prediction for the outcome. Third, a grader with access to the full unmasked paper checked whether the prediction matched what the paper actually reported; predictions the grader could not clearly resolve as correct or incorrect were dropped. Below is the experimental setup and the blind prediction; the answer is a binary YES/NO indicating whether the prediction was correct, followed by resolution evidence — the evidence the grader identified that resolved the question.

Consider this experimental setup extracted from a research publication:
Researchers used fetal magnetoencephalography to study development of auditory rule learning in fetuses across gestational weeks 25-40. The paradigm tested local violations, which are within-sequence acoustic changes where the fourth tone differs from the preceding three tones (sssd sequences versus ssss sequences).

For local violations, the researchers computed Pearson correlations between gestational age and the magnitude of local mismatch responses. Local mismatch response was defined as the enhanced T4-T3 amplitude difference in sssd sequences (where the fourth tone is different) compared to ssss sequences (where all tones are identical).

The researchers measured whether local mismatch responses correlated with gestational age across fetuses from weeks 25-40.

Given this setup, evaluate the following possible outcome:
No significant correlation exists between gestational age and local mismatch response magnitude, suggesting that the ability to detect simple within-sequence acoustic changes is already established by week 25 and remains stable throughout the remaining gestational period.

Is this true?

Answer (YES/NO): YES